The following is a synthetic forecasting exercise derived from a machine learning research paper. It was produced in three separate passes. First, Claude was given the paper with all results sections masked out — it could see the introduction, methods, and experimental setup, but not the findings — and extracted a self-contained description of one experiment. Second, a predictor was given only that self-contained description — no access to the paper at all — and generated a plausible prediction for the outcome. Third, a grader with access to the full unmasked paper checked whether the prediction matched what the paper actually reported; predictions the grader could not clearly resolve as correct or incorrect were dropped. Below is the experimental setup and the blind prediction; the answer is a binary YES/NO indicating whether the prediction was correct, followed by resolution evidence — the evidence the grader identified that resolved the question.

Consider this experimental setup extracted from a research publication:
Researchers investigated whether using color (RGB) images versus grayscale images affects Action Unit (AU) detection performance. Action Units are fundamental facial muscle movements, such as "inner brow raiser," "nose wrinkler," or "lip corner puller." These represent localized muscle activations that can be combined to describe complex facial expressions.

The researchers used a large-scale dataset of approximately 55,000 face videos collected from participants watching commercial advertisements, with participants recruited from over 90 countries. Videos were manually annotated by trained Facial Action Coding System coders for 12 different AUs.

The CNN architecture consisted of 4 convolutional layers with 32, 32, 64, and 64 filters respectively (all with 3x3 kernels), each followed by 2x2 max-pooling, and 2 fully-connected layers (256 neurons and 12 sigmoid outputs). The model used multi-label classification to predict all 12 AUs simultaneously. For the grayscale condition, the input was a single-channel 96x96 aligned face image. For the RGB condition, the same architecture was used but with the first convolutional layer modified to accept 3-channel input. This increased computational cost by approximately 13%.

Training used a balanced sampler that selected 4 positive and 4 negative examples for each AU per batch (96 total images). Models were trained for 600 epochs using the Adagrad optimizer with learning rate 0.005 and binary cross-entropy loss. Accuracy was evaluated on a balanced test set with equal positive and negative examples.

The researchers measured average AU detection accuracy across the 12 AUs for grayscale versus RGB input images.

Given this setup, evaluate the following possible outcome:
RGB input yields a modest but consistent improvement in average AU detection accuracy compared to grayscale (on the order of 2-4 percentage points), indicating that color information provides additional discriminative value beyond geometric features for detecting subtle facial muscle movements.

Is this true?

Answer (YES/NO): NO